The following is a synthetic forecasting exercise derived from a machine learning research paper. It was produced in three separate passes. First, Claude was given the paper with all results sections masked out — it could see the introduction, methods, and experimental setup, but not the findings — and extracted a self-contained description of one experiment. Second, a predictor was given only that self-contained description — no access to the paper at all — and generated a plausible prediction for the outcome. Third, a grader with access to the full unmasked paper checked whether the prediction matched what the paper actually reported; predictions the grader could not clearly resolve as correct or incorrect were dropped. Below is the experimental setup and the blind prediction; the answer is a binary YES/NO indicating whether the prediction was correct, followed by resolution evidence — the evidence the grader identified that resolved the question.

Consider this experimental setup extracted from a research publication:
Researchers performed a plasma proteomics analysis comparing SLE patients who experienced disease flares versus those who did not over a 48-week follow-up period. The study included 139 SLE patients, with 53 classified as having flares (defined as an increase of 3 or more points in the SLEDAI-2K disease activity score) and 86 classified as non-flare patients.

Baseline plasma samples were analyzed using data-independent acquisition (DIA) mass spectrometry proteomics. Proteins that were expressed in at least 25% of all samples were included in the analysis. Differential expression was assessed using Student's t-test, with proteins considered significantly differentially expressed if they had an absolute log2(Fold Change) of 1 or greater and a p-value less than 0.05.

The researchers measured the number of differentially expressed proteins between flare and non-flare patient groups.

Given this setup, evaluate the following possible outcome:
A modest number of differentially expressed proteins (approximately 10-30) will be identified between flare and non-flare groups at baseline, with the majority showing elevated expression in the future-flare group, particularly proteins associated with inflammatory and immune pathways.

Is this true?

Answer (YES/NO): NO